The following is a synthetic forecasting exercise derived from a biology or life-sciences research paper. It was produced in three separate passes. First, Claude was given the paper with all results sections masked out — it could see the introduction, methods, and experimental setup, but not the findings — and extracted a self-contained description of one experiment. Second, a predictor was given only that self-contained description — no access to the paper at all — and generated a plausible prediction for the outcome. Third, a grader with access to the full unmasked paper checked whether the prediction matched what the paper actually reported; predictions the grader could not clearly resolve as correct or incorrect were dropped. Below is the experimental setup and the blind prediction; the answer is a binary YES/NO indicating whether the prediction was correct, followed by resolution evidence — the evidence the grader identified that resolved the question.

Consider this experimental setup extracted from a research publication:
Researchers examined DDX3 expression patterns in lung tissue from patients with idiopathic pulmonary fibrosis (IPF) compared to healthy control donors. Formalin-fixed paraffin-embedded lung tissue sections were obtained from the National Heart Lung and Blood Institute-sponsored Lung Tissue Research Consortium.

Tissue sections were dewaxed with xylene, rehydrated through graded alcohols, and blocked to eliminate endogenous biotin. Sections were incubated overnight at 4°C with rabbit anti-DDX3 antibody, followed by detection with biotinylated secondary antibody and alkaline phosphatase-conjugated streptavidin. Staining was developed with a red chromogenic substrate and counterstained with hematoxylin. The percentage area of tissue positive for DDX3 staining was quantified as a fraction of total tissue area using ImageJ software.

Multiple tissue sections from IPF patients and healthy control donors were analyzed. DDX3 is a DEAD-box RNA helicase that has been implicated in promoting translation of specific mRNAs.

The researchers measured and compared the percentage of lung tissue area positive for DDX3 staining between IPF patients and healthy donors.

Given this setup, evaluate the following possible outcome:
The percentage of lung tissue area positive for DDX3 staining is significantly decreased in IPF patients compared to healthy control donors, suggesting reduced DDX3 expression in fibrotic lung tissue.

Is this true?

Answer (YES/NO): NO